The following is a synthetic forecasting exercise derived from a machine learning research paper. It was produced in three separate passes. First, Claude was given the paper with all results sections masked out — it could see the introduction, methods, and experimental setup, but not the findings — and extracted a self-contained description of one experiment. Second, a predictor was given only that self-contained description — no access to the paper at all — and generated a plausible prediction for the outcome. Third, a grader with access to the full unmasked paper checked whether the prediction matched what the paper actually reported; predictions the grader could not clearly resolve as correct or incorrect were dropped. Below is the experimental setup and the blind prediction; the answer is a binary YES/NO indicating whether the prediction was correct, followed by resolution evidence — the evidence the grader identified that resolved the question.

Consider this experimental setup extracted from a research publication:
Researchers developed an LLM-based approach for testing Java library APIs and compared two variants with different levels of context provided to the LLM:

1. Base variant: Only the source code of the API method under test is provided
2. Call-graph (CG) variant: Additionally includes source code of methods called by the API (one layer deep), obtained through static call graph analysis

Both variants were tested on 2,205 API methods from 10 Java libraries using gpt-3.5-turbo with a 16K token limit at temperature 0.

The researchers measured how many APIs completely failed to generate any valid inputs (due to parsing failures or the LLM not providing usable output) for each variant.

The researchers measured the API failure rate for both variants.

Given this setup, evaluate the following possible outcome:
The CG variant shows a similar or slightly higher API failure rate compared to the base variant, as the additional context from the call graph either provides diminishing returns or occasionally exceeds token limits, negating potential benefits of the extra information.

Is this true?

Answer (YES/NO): NO